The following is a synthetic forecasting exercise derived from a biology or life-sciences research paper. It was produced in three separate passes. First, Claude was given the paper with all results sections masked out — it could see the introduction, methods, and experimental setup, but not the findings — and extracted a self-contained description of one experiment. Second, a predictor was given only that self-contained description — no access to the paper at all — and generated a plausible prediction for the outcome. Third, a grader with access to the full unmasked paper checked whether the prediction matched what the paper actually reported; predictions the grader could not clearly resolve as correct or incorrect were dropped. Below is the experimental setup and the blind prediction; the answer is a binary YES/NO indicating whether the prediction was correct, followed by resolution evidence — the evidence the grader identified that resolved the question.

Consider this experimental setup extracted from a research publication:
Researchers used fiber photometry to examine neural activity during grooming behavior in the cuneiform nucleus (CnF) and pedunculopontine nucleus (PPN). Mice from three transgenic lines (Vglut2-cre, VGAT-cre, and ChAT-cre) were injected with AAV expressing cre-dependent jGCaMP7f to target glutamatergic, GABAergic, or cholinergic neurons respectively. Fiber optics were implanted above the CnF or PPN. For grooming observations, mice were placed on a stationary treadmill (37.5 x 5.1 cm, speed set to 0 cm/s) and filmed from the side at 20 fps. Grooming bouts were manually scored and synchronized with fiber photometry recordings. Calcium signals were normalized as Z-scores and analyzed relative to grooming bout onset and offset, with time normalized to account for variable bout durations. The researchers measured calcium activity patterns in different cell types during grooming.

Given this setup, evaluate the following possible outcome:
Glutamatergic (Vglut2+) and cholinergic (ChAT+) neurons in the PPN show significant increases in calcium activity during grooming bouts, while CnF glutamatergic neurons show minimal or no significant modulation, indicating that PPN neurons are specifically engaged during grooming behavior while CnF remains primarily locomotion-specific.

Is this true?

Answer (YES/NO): NO